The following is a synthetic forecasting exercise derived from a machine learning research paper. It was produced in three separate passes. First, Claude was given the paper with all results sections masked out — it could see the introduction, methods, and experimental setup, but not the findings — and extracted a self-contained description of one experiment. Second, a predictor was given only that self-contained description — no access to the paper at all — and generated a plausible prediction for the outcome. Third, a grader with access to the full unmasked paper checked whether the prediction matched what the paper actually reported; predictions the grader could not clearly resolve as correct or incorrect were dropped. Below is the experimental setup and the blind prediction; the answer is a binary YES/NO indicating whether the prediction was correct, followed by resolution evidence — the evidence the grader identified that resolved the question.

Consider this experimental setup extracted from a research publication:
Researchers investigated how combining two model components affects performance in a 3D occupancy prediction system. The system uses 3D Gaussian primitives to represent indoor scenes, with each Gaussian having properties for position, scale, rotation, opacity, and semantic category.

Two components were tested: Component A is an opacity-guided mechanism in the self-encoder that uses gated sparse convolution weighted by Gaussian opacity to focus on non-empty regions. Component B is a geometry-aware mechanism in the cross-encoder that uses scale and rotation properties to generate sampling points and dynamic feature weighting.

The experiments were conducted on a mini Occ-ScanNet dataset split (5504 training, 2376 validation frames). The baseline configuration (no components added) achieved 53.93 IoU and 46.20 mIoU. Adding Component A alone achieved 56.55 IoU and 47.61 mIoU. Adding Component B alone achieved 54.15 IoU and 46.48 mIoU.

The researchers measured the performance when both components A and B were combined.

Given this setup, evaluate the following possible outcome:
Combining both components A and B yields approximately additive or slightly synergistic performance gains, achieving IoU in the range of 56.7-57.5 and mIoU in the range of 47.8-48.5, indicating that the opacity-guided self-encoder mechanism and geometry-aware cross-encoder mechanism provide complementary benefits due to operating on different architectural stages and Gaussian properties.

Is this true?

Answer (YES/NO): NO